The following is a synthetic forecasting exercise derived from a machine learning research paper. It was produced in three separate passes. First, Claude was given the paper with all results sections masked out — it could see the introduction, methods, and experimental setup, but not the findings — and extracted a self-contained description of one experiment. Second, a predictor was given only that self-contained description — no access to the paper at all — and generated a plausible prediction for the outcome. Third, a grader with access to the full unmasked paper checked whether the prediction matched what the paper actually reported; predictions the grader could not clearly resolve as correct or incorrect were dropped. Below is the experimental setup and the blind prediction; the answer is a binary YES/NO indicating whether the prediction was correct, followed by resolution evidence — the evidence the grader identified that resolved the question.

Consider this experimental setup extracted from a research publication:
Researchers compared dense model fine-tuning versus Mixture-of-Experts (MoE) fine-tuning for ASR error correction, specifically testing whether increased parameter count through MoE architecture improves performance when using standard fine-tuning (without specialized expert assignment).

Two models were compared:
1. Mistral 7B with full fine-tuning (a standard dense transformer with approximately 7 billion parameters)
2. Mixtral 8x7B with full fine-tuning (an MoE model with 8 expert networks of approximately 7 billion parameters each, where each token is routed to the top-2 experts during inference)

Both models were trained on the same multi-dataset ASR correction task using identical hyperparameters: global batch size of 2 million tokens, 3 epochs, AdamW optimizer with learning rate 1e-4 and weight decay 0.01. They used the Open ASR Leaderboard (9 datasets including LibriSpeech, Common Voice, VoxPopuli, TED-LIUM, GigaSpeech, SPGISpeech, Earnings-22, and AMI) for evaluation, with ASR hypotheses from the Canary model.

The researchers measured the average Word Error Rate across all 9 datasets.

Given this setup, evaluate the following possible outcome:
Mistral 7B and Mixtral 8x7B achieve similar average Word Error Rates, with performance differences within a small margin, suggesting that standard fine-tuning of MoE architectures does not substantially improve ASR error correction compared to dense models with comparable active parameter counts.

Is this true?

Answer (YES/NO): YES